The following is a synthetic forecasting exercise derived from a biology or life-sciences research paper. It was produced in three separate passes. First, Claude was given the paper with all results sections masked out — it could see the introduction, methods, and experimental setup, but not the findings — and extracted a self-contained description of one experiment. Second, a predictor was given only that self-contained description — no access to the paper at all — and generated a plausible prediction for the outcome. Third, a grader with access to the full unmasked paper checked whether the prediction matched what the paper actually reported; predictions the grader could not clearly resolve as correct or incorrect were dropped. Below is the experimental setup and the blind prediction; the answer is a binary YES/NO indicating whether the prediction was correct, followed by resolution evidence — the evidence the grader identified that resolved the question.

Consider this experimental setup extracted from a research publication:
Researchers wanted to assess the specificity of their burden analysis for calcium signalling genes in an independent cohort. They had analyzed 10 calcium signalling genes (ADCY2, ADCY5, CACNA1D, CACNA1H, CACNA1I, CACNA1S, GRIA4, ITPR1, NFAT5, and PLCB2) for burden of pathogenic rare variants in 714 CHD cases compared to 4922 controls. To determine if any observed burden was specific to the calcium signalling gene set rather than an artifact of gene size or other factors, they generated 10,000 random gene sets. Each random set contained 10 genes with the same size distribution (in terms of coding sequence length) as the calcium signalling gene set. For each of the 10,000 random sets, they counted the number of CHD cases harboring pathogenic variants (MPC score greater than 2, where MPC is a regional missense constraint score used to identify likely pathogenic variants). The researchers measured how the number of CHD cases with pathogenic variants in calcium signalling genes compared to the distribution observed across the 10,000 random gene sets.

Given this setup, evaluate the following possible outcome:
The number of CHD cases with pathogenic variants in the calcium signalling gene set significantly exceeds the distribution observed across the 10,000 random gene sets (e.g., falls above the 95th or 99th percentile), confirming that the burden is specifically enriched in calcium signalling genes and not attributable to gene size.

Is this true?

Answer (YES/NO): YES